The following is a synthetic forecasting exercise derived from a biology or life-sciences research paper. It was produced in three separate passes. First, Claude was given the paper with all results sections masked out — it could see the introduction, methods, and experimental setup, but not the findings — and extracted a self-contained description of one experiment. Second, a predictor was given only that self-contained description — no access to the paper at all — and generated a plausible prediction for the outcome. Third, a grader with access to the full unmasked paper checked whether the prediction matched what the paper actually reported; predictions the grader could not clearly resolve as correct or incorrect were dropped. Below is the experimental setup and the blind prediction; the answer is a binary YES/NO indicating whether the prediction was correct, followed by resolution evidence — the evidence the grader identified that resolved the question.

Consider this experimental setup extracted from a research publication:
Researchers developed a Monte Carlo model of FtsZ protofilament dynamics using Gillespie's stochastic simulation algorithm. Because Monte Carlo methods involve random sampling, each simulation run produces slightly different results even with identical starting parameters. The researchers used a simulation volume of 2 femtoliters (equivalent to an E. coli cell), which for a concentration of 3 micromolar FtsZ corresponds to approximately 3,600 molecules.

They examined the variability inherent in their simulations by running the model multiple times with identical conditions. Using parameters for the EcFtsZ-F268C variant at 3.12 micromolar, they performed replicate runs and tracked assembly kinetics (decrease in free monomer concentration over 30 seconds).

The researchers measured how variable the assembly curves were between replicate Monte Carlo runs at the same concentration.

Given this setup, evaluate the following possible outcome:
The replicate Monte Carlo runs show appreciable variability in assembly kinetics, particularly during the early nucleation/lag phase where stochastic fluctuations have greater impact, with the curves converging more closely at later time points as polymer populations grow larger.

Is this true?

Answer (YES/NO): NO